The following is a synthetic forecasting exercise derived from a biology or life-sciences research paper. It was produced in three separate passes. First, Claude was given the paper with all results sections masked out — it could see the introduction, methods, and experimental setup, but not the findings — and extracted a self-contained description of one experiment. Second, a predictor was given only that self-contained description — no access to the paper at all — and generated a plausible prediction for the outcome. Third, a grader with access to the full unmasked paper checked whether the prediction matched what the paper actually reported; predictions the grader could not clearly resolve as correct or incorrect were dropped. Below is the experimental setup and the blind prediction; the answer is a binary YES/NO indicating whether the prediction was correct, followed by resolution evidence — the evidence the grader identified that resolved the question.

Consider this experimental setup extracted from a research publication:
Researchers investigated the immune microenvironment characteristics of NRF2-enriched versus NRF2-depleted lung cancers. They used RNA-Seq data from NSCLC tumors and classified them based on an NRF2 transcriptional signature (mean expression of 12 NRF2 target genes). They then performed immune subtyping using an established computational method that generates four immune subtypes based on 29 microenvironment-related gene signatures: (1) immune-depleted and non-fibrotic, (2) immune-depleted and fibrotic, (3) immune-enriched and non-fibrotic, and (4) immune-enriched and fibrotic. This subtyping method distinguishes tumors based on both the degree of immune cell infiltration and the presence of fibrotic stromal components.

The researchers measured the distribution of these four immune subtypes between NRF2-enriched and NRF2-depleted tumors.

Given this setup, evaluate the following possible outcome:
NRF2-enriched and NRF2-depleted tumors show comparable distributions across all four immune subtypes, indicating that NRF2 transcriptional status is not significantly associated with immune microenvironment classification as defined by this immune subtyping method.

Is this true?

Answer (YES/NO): NO